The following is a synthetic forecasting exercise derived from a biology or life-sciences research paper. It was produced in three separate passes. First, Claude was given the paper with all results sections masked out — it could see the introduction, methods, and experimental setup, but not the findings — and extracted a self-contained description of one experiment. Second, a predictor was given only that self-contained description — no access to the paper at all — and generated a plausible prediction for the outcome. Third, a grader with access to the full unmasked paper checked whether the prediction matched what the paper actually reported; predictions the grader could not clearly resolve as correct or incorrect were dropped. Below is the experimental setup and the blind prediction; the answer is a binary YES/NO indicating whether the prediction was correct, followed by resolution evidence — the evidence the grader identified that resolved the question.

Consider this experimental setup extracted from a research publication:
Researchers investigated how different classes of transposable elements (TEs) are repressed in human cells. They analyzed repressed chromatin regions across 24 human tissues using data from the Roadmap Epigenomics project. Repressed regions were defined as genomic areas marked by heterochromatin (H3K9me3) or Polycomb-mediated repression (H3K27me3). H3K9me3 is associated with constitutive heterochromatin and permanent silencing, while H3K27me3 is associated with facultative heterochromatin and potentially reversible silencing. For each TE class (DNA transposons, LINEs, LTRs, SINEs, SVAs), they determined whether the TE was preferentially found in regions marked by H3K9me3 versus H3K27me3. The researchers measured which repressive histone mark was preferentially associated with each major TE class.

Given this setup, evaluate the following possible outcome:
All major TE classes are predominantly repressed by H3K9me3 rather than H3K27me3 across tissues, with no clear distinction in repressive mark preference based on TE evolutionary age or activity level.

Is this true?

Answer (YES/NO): NO